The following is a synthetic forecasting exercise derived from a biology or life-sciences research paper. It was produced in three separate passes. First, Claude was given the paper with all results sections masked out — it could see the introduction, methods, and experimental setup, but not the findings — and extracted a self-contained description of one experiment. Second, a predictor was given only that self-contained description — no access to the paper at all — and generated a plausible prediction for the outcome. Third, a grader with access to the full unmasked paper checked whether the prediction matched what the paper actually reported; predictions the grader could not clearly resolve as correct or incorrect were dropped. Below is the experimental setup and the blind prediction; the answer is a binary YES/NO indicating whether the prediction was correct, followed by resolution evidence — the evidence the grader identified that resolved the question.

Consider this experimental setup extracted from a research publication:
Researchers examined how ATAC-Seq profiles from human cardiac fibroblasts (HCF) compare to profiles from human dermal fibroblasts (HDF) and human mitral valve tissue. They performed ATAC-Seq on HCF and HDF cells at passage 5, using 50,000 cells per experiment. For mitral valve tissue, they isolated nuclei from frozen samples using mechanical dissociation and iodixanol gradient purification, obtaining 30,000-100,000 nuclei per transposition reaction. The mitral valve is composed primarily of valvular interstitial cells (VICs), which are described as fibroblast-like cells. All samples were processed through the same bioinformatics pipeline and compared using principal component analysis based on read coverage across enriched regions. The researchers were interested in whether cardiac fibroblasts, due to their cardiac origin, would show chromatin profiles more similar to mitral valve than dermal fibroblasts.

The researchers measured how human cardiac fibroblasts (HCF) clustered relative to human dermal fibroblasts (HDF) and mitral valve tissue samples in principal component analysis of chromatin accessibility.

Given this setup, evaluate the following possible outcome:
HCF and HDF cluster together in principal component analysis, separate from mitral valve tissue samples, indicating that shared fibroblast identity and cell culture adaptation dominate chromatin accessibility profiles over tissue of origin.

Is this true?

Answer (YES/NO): YES